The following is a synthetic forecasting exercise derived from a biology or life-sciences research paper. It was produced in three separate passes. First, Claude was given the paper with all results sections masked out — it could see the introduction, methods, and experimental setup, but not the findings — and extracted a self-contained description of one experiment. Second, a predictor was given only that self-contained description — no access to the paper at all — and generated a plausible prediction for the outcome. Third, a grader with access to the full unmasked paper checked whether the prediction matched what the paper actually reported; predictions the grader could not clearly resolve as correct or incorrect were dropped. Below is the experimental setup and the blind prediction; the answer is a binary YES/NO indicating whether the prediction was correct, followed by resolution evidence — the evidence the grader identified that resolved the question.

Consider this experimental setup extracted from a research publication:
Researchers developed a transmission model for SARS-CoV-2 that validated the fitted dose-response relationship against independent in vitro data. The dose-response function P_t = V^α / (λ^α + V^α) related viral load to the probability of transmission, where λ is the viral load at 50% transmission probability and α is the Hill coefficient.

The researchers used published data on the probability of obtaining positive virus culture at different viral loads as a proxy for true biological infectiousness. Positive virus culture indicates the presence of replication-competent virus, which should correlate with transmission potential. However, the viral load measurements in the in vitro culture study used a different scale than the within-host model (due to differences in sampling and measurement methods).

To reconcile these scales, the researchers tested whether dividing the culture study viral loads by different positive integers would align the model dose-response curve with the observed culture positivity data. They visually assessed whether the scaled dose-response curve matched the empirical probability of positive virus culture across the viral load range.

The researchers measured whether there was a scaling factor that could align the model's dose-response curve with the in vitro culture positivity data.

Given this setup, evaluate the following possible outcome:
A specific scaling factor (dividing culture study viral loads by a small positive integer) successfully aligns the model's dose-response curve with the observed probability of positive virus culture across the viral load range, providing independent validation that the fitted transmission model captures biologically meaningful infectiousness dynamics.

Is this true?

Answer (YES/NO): YES